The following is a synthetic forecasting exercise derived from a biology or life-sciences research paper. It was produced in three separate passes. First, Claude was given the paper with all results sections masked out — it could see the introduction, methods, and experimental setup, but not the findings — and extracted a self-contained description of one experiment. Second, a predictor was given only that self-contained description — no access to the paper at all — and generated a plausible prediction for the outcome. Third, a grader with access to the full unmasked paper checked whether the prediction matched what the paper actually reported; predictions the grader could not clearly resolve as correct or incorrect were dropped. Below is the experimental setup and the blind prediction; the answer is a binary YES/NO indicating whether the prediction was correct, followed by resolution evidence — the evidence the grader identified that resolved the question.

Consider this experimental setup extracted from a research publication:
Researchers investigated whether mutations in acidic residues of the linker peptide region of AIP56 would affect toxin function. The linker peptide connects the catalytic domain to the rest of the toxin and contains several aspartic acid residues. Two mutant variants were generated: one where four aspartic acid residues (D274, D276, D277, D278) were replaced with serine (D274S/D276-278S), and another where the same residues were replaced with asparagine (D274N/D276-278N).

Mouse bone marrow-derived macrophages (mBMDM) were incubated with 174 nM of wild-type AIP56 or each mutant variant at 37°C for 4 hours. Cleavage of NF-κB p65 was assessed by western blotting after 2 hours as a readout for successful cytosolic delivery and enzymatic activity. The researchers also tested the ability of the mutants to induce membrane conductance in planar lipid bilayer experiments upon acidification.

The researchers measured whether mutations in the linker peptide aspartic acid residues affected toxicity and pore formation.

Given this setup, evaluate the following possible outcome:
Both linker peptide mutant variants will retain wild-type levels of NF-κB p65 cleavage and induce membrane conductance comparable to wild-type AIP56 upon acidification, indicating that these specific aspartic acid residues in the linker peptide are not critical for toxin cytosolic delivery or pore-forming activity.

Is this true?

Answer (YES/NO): NO